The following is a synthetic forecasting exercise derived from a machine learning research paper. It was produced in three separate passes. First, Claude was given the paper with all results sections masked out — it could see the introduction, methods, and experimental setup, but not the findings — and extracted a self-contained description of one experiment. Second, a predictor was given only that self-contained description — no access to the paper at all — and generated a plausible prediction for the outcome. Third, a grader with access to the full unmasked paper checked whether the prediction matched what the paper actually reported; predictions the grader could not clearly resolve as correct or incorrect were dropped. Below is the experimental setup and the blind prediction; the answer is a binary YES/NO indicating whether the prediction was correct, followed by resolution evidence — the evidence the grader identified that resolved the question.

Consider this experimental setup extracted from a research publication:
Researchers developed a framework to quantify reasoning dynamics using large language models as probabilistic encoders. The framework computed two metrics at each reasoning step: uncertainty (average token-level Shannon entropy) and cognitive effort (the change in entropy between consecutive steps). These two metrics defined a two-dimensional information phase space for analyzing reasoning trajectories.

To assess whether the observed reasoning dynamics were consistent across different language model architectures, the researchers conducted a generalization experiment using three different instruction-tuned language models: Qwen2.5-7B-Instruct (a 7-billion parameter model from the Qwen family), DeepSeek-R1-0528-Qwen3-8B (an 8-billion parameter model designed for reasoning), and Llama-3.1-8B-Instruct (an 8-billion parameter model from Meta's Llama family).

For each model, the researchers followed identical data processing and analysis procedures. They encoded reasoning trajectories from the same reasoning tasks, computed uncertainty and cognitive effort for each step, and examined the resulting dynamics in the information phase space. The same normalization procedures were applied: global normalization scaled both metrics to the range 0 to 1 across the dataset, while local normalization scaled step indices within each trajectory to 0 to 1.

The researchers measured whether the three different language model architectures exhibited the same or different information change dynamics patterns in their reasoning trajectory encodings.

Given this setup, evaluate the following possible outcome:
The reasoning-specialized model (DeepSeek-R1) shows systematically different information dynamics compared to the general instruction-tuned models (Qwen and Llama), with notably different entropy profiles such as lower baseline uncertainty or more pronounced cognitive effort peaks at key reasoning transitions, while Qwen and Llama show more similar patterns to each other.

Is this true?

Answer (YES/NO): NO